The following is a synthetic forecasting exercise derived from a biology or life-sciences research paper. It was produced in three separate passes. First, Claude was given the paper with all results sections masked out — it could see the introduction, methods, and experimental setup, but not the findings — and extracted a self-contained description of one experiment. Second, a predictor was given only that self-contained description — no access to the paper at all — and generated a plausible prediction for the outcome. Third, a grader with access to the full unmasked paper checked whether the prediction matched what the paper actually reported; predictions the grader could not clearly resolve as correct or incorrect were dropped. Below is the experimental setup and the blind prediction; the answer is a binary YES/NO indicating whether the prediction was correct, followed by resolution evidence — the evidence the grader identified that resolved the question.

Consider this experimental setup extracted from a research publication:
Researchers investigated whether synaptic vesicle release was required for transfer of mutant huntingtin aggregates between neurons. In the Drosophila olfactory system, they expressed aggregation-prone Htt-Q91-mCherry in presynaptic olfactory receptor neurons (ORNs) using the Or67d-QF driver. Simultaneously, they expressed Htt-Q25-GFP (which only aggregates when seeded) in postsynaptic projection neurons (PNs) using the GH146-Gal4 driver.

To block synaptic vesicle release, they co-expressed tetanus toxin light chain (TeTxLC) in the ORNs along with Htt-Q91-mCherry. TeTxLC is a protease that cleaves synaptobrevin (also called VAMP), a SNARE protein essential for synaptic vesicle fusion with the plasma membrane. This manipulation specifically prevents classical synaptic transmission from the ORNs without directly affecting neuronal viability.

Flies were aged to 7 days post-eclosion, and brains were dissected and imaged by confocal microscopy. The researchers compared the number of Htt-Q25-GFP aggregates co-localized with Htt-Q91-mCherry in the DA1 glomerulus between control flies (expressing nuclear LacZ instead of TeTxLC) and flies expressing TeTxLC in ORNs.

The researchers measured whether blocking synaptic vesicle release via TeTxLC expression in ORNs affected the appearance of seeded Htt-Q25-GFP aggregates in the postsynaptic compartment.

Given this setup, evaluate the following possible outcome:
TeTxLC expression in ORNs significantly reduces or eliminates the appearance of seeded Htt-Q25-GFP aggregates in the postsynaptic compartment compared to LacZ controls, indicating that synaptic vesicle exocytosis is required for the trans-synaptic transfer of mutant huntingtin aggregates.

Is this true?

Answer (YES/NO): NO